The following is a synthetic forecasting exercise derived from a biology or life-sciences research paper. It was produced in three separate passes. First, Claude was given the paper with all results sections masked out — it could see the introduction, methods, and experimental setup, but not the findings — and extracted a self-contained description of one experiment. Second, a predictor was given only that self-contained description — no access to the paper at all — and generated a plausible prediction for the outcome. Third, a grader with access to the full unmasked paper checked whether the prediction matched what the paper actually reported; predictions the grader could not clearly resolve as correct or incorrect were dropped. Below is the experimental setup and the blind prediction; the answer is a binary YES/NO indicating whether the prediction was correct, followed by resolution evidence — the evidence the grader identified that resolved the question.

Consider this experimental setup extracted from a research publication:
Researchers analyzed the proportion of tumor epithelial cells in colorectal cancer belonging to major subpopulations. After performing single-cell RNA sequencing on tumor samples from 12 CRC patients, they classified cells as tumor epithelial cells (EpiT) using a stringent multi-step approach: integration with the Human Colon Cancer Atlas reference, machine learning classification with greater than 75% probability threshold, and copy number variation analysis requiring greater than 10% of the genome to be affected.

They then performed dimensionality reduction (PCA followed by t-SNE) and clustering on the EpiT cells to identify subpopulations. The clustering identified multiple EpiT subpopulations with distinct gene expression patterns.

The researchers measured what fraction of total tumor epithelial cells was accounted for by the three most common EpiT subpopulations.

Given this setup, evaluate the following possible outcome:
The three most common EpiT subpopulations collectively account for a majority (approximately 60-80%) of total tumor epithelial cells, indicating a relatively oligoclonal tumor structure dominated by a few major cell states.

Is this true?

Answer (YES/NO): NO